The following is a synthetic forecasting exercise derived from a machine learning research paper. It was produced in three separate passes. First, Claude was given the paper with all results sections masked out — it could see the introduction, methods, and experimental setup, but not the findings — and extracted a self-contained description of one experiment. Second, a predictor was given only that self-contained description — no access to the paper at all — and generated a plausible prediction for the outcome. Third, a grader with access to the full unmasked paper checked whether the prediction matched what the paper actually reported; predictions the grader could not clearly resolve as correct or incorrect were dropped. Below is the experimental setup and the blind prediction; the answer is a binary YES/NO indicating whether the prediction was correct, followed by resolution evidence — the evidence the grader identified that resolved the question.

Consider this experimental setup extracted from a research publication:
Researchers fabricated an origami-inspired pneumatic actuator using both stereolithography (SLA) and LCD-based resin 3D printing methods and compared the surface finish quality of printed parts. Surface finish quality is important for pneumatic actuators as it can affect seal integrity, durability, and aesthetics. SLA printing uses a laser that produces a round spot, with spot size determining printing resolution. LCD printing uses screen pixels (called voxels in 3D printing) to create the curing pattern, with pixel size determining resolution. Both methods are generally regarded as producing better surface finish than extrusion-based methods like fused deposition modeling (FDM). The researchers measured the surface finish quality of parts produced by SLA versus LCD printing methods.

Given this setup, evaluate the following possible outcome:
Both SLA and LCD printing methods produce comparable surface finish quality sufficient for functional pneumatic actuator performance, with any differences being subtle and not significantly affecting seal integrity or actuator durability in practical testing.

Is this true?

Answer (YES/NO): YES